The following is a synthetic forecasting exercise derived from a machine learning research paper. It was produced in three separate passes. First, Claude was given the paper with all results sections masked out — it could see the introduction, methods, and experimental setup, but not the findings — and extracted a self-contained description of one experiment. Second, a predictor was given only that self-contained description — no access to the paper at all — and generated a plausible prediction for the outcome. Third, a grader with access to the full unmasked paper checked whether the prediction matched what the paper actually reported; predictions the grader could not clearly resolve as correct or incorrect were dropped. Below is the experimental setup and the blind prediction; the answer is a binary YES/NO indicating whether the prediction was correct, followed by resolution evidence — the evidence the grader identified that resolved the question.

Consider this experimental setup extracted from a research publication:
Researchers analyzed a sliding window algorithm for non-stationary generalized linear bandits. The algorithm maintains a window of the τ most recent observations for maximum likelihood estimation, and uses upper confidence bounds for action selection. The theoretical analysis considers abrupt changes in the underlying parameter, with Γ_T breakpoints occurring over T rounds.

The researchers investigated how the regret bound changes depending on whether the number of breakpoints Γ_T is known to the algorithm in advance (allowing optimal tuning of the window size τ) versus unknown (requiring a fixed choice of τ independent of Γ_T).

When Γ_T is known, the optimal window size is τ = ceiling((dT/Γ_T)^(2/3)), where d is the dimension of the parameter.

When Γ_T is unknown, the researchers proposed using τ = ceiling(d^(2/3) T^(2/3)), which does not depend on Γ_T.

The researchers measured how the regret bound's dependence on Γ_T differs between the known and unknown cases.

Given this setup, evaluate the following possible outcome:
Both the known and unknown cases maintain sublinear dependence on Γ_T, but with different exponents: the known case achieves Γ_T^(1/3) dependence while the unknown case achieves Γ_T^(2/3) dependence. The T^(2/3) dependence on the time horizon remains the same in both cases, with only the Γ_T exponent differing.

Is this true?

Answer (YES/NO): NO